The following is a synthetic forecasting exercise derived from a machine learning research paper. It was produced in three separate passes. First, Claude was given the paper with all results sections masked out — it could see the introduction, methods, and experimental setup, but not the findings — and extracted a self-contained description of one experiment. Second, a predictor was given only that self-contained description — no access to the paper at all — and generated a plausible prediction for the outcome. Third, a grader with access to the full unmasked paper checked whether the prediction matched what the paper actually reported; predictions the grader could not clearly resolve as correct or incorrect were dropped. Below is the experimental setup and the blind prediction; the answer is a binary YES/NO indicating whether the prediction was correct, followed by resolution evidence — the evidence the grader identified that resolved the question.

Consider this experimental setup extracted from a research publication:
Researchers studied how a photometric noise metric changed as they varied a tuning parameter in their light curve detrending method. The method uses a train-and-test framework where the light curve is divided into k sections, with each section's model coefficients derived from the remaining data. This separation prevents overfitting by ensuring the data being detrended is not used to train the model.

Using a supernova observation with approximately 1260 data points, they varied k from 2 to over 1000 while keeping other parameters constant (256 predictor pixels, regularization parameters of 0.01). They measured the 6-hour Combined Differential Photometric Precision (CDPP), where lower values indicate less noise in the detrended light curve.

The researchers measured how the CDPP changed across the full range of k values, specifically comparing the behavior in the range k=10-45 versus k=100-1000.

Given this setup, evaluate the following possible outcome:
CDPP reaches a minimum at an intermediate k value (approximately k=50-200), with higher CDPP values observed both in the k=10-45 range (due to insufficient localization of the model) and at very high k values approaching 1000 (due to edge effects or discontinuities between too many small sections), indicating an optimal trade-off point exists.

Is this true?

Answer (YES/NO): NO